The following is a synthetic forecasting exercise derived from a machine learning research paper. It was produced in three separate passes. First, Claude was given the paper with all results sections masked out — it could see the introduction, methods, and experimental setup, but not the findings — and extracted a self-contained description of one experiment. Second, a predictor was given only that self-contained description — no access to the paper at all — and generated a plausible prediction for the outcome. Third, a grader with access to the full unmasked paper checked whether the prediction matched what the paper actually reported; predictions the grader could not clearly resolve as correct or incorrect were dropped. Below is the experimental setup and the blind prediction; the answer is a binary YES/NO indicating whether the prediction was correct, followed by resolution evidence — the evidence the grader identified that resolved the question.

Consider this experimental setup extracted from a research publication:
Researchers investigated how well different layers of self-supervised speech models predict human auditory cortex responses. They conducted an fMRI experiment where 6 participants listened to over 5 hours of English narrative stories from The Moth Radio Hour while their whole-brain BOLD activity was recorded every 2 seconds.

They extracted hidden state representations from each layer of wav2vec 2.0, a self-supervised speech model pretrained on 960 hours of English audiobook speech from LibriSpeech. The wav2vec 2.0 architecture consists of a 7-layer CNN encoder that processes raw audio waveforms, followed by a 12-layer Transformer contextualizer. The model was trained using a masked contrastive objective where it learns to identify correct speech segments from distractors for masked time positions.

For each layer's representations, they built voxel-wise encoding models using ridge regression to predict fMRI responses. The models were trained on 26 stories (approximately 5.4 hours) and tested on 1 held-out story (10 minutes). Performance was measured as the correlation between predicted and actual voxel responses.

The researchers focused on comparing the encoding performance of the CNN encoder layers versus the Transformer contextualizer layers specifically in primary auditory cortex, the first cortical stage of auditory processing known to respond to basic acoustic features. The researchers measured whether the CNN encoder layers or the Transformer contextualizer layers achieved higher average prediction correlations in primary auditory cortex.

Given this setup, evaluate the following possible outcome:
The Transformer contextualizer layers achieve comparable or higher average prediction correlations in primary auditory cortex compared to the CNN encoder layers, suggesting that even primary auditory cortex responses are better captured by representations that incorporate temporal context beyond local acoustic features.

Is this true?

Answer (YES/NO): NO